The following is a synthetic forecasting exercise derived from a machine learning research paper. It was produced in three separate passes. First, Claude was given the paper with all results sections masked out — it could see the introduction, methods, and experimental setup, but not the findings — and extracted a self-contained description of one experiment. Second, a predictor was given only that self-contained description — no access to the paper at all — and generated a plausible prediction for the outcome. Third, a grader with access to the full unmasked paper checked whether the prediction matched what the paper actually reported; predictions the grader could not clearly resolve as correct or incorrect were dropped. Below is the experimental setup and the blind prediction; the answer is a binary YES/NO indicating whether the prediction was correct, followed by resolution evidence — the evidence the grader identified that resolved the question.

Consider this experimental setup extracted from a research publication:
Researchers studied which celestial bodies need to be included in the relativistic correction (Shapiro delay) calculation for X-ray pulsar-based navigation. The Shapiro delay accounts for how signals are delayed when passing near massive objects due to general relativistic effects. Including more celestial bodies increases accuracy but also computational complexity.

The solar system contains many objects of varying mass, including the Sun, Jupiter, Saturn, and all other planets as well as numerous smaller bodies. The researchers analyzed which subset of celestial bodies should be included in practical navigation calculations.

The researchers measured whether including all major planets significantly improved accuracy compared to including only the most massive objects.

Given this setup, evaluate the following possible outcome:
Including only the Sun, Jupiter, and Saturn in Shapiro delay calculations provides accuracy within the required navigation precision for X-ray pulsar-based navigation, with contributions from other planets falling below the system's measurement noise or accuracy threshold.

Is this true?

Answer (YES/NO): NO